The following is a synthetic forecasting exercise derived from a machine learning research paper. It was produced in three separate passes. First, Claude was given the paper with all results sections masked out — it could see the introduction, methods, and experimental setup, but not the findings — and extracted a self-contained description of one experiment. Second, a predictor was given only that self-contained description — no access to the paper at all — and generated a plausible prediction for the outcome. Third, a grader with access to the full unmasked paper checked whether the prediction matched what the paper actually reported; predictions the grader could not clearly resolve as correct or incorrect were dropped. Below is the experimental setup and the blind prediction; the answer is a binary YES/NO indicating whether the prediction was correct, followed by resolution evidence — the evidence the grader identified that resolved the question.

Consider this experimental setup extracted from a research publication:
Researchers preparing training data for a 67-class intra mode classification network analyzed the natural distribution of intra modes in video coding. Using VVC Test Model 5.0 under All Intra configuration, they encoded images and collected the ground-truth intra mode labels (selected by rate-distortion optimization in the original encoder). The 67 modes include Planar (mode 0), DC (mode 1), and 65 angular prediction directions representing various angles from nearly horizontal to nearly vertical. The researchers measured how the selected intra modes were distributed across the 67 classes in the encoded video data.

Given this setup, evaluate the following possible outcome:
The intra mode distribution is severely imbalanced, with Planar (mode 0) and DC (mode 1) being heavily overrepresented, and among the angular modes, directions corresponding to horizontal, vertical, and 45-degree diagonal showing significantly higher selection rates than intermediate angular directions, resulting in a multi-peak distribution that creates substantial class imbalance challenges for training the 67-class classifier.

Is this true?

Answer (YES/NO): NO